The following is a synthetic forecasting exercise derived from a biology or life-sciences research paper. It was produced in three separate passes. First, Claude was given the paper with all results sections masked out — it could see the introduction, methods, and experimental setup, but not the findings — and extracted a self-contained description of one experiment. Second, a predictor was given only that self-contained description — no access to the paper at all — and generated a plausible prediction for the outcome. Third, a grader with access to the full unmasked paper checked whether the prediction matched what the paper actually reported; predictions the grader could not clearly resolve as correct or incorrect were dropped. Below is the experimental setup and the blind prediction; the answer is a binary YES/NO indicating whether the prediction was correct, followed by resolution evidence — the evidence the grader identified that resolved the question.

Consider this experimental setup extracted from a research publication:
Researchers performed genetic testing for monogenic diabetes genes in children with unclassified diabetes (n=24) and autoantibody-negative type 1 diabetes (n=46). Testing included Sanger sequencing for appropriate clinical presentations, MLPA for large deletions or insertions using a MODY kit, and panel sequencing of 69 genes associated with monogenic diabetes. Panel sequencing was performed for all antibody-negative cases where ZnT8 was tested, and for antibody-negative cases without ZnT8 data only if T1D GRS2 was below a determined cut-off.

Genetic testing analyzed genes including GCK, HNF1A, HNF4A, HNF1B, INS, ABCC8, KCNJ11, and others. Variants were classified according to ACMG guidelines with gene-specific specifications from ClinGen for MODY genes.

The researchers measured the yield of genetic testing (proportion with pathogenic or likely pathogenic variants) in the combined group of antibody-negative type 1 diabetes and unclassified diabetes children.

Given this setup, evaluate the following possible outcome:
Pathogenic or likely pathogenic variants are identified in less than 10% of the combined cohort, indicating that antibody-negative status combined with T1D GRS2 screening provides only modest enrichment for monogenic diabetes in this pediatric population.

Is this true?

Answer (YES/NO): NO